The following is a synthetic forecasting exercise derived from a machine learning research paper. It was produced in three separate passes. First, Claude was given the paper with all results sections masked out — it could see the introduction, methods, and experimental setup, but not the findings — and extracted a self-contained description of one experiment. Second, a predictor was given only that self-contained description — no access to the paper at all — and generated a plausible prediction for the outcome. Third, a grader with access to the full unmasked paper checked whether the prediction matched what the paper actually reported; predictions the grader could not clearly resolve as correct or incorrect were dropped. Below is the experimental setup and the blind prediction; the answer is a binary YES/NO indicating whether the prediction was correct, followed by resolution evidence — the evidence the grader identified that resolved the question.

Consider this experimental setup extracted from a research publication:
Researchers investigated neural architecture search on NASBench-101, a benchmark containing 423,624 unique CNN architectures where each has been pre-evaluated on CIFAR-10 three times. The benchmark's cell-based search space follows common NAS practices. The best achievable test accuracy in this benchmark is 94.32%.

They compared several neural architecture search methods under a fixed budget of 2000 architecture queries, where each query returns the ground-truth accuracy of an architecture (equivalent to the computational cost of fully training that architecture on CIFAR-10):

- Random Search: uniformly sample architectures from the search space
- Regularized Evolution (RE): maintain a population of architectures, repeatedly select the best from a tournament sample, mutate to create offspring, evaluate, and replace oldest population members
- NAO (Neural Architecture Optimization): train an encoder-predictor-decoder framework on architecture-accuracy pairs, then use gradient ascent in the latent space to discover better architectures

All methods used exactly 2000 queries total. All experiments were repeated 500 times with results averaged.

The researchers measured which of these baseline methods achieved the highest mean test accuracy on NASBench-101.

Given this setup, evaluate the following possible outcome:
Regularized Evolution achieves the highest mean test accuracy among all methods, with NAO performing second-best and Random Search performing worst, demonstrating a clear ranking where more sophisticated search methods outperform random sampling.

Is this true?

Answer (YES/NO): YES